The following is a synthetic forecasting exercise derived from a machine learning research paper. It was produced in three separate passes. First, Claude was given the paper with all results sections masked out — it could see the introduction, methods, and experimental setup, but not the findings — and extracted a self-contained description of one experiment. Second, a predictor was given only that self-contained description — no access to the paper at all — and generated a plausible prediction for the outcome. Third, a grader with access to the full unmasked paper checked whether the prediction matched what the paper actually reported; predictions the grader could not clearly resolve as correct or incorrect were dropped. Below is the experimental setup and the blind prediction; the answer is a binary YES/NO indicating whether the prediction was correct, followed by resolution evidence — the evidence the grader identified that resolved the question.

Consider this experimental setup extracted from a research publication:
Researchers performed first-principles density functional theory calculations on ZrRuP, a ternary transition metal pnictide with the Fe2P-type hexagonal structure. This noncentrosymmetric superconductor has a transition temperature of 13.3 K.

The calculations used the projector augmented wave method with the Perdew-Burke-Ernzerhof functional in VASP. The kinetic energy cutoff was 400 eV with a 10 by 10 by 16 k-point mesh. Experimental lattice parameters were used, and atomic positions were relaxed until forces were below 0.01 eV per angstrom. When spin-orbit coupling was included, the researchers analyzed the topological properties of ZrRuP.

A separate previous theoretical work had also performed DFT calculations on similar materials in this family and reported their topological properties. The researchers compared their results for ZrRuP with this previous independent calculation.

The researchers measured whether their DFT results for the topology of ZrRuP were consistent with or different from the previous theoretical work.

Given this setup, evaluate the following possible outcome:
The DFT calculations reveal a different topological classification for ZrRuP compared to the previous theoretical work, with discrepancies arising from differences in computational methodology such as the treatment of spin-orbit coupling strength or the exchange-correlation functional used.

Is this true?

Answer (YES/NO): NO